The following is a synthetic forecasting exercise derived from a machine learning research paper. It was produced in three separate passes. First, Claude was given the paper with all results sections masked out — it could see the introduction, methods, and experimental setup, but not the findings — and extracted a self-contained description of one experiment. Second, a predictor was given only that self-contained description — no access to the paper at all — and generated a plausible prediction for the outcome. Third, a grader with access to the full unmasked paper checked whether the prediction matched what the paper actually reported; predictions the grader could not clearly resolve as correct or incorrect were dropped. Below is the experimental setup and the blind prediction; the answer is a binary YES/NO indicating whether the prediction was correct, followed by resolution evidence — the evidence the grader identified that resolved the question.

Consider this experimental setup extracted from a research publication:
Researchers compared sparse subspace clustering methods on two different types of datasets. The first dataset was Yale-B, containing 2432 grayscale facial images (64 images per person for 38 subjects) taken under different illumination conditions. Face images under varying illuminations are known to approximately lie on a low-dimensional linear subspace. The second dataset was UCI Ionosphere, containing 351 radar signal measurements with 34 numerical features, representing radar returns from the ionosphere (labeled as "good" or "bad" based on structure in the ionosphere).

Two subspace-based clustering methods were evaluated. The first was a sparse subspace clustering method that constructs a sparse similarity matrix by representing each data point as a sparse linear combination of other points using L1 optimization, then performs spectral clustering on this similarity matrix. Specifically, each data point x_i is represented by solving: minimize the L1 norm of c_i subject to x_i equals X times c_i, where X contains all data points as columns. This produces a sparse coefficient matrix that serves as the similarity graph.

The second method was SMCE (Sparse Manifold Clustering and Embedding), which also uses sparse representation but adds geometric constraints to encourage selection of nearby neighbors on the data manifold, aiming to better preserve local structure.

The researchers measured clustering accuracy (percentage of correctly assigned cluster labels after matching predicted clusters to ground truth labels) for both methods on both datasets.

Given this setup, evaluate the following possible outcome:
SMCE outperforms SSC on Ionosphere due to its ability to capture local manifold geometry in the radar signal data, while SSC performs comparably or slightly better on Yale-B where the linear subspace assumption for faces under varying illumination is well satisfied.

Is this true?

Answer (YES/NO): NO